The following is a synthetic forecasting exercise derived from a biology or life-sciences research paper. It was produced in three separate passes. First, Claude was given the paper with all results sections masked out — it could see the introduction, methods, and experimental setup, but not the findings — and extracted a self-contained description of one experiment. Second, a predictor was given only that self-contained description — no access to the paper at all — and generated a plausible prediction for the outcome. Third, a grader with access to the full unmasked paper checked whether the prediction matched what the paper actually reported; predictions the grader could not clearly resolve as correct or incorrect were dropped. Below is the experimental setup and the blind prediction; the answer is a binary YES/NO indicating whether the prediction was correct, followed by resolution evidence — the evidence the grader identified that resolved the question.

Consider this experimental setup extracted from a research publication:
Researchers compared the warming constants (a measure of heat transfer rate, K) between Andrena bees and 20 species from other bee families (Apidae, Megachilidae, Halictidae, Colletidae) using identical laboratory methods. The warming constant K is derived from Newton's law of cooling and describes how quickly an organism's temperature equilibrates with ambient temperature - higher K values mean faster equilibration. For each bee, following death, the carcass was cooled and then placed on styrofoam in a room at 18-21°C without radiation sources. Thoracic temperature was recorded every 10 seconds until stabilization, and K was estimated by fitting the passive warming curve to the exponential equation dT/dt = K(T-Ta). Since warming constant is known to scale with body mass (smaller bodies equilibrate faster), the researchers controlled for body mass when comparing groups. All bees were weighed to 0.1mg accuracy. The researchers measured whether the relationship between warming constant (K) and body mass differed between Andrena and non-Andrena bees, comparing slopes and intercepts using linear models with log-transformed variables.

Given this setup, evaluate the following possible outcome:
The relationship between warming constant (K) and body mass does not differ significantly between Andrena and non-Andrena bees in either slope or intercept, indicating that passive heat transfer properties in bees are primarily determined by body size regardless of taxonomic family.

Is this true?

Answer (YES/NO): NO